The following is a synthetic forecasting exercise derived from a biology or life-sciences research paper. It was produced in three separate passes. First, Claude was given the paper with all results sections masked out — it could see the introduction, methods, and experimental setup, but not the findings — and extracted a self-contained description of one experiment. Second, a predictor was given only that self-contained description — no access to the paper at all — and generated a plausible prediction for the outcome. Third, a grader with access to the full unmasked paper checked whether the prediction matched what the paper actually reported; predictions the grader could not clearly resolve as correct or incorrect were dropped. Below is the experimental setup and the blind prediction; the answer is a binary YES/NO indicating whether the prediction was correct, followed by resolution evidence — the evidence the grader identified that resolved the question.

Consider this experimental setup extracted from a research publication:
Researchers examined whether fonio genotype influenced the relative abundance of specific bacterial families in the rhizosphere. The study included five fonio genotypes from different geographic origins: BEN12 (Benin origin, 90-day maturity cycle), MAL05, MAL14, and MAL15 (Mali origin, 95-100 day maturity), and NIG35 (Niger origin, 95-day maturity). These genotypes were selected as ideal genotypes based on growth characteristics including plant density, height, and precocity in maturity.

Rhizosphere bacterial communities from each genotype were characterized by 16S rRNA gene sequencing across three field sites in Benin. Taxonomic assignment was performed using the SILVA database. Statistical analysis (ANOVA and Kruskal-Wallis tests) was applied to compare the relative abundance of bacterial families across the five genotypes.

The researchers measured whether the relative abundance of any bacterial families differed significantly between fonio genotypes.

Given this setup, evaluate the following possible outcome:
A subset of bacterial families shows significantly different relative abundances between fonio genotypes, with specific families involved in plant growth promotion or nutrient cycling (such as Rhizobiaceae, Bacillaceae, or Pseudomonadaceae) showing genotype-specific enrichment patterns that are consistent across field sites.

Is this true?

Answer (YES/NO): NO